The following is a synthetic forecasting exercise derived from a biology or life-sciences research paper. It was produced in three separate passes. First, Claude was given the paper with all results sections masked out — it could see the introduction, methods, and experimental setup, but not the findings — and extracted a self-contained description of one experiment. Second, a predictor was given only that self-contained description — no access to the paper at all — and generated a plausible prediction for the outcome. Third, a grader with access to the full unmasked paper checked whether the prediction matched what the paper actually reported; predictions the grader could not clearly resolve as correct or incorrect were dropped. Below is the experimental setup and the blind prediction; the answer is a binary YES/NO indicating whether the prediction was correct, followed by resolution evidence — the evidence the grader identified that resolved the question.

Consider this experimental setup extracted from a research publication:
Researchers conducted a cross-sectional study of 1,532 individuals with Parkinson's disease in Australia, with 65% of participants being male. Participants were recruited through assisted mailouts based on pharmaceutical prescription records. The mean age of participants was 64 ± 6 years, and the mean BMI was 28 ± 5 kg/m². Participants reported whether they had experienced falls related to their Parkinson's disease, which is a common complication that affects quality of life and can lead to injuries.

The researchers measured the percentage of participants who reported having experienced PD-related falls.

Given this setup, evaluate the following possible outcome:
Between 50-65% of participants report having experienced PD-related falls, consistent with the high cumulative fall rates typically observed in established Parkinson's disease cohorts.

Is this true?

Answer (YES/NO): NO